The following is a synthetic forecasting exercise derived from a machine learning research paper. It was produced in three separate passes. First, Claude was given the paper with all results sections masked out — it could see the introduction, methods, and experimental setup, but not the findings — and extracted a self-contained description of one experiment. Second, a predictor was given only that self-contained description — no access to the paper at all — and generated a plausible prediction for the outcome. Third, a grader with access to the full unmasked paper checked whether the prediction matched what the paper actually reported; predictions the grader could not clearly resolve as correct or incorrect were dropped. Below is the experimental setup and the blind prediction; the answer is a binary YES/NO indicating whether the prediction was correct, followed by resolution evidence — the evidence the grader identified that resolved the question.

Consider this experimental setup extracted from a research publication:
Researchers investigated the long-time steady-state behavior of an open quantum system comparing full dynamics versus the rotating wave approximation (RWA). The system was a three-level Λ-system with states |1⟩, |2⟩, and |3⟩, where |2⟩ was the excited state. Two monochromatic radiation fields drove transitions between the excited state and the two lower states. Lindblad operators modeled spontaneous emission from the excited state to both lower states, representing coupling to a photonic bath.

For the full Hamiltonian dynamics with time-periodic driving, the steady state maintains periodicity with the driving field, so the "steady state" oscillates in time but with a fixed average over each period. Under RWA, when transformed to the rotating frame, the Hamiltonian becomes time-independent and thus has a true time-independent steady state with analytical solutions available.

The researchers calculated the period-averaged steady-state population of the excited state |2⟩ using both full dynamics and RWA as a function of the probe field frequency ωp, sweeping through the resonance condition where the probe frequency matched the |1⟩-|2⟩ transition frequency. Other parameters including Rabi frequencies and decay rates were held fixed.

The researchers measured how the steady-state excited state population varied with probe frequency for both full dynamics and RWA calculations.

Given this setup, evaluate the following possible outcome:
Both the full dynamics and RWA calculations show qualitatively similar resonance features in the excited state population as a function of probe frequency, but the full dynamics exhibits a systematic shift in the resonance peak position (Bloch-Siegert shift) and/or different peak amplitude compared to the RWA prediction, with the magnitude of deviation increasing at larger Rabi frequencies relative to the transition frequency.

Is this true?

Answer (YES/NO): YES